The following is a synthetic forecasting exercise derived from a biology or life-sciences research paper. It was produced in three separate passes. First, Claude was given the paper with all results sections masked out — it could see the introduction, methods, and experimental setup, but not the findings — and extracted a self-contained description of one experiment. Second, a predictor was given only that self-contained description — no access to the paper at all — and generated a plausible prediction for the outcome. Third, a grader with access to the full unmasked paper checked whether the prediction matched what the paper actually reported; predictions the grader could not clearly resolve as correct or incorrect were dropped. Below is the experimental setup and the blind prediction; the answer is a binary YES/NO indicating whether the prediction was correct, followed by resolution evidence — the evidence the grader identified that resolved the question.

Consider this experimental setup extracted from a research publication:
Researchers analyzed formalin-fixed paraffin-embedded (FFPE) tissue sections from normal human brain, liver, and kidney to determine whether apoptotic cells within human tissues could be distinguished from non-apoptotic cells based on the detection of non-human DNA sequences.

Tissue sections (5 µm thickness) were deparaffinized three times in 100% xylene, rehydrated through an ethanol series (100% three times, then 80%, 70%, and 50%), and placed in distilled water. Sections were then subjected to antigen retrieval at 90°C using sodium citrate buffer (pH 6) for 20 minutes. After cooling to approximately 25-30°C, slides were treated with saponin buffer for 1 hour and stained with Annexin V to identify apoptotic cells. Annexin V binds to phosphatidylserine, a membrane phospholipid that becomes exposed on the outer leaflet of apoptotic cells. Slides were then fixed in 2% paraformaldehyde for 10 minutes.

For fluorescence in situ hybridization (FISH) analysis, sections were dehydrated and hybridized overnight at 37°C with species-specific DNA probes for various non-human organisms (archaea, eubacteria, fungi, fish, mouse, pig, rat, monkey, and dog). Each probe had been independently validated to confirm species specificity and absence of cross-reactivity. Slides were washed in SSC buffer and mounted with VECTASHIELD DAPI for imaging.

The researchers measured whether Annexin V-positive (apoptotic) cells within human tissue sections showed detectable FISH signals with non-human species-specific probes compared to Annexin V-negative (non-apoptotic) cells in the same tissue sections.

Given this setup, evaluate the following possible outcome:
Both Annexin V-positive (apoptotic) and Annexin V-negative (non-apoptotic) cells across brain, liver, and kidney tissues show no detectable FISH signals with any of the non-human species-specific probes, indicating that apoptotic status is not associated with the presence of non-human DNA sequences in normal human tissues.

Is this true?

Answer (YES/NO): NO